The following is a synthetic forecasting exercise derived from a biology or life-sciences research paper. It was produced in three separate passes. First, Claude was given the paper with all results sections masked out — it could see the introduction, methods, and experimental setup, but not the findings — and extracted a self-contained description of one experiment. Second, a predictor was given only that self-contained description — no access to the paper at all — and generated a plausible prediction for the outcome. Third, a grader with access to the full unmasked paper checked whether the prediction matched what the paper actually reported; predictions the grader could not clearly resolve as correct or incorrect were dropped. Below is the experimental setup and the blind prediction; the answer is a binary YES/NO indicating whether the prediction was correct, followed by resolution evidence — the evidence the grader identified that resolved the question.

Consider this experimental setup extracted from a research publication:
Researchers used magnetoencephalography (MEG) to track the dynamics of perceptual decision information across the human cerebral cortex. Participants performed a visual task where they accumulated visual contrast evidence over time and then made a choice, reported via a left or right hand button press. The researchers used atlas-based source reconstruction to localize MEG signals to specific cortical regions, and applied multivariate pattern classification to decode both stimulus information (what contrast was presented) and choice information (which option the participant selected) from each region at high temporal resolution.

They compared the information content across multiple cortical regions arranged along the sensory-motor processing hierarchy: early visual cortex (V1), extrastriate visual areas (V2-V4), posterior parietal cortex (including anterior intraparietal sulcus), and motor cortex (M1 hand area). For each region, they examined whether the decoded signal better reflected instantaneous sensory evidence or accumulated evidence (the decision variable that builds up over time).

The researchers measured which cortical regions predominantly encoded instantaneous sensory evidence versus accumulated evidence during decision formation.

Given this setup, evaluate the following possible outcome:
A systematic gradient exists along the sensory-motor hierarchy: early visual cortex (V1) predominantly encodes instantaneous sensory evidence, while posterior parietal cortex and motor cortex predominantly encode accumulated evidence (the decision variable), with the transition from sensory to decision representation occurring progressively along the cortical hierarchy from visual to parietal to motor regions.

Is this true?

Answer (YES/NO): YES